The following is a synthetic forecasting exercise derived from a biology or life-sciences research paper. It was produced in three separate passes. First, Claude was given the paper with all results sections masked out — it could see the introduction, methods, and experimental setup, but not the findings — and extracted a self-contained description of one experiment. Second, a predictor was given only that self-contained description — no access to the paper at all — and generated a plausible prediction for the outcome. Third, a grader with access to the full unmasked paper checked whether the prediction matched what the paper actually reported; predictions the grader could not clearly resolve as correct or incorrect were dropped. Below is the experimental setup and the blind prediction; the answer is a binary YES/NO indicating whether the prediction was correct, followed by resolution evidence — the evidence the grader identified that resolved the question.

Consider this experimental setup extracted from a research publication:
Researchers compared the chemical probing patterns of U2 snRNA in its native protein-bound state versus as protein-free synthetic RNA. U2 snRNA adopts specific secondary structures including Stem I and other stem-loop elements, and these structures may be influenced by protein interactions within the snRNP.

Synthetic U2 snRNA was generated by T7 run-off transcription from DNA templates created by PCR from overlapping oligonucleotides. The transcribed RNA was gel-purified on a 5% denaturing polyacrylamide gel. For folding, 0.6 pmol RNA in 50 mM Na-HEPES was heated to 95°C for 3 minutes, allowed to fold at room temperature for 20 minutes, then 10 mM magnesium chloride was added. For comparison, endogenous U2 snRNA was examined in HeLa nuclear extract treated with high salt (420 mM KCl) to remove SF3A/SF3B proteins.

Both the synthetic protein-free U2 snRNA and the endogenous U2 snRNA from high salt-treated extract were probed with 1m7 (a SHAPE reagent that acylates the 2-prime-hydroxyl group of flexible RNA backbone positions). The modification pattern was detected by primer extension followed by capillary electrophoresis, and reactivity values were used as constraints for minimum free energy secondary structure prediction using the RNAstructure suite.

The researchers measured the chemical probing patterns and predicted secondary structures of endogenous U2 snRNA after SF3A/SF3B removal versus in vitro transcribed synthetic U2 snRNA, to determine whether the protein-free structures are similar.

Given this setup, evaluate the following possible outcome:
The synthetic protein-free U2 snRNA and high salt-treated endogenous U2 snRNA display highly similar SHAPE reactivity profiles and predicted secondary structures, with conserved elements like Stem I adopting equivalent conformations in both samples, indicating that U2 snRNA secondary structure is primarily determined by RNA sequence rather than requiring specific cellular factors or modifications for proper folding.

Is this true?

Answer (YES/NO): YES